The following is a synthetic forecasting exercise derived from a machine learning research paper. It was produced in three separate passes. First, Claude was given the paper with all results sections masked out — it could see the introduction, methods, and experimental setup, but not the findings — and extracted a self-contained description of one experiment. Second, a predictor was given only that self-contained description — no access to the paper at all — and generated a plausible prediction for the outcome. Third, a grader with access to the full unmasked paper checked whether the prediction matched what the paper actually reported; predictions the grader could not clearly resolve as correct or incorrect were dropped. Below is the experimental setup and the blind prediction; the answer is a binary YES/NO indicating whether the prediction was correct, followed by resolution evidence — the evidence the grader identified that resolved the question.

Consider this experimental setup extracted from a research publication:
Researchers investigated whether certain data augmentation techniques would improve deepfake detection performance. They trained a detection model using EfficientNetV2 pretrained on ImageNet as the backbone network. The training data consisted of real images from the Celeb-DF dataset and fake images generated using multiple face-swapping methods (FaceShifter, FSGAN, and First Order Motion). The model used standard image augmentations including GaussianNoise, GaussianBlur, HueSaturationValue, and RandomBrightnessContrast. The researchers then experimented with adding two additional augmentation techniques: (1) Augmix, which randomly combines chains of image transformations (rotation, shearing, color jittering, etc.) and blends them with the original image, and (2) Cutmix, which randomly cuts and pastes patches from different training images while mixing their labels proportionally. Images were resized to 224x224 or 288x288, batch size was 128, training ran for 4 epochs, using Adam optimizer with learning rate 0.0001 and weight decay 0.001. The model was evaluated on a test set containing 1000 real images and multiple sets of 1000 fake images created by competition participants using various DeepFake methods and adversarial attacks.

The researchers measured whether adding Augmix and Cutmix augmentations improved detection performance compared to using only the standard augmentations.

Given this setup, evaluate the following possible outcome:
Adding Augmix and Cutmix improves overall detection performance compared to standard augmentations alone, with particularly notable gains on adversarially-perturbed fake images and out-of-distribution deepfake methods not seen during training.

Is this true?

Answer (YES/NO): NO